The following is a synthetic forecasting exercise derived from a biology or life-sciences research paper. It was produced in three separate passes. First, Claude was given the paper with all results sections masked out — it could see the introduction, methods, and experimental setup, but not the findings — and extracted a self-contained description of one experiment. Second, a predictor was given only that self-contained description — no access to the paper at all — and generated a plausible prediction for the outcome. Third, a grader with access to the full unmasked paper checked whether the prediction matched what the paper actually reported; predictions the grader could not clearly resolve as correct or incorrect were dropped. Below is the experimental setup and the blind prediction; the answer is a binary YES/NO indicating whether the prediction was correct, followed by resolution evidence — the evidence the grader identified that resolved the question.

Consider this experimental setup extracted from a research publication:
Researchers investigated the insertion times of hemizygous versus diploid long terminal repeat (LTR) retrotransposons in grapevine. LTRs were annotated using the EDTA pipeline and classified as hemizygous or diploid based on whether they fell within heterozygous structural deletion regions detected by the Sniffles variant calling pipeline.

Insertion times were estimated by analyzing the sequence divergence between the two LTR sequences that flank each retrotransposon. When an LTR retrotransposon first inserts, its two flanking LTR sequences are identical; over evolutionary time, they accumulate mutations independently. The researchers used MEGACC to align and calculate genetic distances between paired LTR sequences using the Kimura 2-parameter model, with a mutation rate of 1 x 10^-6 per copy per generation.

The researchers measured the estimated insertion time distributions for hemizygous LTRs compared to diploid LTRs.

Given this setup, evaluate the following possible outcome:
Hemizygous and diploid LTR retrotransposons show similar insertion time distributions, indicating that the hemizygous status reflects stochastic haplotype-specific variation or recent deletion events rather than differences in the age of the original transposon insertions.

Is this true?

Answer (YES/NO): NO